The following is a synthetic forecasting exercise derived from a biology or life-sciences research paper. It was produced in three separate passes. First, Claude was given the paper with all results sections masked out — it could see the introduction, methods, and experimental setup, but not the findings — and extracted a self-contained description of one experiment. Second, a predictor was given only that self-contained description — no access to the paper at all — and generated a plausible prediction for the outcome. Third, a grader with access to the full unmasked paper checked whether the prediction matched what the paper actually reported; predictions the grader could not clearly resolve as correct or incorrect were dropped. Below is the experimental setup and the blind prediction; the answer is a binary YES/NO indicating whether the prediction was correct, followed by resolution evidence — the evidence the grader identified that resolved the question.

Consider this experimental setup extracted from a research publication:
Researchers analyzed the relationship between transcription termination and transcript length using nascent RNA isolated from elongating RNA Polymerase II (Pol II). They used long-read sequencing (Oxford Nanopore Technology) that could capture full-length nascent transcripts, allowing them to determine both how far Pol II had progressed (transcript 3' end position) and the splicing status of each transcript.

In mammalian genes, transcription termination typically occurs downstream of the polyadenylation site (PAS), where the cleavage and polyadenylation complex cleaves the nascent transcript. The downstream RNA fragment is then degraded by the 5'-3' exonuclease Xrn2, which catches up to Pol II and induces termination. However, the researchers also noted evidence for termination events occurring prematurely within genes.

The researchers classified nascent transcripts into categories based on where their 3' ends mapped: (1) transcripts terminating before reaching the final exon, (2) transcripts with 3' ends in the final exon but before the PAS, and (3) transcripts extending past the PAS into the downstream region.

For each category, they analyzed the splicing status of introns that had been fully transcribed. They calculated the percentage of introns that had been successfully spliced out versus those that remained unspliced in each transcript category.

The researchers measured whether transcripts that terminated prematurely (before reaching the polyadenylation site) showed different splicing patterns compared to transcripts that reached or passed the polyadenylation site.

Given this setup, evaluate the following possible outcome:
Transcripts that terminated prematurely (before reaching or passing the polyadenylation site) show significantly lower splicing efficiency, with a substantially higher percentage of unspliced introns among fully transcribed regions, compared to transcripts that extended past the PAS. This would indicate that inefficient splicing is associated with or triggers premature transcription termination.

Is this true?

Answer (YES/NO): NO